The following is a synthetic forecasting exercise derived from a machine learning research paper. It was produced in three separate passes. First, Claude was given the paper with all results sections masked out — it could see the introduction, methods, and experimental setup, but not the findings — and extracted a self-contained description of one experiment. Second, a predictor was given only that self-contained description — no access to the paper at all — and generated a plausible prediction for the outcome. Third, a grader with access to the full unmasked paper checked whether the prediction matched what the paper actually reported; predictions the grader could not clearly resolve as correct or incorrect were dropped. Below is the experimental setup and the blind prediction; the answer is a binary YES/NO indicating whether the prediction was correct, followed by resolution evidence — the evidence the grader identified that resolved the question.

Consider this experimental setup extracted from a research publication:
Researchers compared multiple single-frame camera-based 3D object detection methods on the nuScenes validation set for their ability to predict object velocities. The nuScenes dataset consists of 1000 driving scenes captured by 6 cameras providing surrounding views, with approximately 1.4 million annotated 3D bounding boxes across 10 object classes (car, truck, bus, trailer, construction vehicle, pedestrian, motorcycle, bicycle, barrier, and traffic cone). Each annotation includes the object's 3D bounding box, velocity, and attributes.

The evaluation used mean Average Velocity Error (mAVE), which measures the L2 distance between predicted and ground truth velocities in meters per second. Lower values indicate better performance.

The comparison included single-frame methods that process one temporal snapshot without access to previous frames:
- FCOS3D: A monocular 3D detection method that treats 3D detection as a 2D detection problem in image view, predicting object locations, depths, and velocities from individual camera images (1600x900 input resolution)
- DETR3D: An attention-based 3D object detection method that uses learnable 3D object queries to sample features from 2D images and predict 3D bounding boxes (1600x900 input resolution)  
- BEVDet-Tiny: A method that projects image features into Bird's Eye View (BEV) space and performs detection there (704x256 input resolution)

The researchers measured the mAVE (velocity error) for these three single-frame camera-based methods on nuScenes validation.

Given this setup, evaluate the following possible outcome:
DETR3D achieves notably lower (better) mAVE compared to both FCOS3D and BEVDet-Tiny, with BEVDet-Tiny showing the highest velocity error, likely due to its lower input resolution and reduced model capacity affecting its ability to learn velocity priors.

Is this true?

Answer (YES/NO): NO